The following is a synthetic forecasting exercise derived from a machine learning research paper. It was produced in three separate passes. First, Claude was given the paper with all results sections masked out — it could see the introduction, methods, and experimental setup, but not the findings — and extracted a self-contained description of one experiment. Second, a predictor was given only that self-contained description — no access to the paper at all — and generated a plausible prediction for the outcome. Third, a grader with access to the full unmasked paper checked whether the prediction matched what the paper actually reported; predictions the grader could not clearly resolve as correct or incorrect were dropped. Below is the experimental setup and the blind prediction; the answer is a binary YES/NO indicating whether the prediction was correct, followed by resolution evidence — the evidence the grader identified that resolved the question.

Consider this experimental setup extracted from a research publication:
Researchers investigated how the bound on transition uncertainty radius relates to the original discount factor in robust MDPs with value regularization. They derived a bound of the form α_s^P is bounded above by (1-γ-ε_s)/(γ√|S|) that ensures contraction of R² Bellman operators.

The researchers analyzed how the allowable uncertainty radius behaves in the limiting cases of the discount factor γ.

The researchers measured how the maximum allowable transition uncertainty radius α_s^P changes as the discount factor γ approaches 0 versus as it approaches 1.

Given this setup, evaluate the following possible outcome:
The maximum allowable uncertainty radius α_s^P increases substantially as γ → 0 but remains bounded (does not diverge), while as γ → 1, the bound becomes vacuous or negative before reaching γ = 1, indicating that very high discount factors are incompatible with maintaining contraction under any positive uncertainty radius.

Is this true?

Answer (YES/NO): NO